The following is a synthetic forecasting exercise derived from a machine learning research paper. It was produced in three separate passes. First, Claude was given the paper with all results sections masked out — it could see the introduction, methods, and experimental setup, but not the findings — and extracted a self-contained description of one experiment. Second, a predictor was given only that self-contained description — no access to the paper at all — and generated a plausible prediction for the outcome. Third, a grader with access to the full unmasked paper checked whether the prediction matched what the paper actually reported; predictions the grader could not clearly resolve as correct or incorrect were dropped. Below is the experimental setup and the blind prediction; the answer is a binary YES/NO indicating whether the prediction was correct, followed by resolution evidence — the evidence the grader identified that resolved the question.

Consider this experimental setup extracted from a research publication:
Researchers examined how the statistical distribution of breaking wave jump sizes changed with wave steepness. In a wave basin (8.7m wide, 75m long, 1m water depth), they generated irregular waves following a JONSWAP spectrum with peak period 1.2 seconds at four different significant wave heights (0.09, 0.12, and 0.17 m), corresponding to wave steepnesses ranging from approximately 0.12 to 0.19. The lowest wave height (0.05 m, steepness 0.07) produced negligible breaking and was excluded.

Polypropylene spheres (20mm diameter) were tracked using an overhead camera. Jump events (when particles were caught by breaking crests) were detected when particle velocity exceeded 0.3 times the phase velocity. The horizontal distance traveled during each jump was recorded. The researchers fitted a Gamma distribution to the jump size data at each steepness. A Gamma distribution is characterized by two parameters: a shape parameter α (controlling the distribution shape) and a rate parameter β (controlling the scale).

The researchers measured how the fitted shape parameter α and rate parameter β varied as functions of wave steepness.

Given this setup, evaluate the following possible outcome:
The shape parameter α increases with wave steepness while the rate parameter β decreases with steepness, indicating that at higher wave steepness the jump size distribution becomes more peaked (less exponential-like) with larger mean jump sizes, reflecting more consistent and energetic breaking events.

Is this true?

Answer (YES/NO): YES